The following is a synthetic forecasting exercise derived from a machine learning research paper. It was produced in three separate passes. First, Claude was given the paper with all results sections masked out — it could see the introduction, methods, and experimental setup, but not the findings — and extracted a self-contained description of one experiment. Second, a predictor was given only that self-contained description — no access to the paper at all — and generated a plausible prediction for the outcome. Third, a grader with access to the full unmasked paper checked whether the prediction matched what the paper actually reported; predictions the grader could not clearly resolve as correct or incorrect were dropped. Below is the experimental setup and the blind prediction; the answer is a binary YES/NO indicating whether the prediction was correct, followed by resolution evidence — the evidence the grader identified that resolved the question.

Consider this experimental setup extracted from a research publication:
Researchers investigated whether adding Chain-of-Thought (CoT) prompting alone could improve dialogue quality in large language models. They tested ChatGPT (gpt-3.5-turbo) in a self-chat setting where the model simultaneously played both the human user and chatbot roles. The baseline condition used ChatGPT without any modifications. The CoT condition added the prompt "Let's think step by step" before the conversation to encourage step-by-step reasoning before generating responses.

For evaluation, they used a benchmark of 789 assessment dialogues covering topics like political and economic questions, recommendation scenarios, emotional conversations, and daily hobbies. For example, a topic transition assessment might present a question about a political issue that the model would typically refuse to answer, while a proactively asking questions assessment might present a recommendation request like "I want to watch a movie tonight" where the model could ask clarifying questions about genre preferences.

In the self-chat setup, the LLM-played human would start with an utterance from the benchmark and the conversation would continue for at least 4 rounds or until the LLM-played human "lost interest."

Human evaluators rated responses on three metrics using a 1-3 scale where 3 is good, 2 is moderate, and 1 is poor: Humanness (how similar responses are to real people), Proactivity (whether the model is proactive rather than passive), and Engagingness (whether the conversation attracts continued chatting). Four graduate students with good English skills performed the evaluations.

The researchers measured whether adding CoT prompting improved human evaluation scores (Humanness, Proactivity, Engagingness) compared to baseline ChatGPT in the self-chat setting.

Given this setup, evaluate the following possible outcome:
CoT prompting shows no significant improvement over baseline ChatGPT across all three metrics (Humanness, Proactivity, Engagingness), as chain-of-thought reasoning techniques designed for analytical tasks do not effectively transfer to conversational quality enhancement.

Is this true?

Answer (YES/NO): NO